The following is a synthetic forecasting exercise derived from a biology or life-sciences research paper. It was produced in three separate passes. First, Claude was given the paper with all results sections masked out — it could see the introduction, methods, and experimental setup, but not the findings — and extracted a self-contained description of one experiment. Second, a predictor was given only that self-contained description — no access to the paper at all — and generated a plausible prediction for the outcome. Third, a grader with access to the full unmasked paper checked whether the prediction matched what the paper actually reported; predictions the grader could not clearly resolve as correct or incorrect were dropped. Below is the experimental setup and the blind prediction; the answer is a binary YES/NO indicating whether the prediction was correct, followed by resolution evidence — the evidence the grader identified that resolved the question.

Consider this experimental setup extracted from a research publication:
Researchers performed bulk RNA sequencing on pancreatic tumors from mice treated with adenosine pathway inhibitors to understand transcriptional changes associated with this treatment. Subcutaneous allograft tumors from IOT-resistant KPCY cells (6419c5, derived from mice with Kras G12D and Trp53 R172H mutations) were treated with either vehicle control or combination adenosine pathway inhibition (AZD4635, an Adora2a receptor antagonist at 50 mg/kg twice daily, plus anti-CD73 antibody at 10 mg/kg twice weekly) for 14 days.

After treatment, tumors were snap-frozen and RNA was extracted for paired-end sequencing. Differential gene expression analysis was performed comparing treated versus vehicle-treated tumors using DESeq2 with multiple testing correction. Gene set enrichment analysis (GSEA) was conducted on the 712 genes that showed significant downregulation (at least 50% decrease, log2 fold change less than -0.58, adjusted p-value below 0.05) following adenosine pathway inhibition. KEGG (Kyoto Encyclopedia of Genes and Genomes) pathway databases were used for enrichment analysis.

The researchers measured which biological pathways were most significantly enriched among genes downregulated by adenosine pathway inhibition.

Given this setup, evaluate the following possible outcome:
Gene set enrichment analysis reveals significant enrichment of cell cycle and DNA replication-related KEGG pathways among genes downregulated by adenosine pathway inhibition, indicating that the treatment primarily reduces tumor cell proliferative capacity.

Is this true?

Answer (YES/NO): NO